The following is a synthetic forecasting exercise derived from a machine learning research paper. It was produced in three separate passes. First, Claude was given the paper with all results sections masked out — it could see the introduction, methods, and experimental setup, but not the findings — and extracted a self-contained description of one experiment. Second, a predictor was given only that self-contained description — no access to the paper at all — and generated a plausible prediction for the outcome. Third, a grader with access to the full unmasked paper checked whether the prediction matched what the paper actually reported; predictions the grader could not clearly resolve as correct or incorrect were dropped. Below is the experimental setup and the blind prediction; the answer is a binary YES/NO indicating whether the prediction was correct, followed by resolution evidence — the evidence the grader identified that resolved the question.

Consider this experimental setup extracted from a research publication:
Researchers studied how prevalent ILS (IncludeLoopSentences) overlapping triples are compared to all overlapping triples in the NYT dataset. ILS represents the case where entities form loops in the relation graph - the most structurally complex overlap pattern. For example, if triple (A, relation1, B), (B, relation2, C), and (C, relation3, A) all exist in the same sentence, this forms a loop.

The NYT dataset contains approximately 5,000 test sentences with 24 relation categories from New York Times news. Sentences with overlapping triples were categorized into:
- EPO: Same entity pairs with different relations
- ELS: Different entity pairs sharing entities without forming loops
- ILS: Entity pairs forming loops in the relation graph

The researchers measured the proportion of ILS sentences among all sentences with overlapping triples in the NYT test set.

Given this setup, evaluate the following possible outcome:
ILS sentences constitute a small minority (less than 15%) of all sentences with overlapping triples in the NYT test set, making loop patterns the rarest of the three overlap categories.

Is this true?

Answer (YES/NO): YES